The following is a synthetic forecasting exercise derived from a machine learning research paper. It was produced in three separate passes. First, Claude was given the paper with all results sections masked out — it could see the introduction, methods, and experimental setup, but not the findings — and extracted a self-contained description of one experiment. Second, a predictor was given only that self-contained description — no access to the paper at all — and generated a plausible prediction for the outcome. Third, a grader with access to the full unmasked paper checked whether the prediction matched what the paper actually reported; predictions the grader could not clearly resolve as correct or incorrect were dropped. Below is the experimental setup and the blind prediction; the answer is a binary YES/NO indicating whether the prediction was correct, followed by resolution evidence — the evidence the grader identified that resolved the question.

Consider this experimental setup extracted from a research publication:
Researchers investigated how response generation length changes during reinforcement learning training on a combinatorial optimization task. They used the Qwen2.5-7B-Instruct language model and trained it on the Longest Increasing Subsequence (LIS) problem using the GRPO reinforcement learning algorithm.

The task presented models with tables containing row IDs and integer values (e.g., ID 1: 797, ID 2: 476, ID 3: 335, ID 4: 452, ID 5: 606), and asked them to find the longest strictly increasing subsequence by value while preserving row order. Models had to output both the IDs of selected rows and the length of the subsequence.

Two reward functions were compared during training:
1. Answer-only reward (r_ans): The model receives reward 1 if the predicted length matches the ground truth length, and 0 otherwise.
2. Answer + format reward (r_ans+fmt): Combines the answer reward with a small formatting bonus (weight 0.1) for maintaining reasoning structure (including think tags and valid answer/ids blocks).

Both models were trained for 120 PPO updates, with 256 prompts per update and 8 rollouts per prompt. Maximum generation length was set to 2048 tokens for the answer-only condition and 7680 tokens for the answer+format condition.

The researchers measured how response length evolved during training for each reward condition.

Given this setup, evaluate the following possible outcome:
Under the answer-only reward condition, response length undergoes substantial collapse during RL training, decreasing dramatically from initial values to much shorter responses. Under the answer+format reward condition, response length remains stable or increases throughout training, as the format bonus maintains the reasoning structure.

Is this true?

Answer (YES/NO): YES